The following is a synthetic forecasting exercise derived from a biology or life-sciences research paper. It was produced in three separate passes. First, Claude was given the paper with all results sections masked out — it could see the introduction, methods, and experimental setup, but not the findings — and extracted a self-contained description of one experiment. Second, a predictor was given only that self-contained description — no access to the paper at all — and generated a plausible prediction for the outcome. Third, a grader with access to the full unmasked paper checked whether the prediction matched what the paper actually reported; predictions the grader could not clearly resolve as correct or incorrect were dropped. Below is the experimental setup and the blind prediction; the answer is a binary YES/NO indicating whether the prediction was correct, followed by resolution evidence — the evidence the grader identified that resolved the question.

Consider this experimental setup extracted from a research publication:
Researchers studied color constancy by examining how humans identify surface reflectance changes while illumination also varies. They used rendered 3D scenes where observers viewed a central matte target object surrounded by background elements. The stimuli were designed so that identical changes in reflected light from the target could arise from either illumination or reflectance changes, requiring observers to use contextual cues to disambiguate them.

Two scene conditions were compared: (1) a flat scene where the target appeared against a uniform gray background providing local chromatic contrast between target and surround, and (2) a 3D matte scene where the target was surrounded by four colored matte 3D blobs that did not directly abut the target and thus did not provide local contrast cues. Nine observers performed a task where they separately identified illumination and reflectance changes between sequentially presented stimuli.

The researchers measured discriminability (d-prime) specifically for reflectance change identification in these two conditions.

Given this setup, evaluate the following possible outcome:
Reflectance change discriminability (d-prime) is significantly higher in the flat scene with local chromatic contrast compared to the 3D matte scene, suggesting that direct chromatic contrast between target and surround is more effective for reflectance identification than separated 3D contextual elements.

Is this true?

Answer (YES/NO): YES